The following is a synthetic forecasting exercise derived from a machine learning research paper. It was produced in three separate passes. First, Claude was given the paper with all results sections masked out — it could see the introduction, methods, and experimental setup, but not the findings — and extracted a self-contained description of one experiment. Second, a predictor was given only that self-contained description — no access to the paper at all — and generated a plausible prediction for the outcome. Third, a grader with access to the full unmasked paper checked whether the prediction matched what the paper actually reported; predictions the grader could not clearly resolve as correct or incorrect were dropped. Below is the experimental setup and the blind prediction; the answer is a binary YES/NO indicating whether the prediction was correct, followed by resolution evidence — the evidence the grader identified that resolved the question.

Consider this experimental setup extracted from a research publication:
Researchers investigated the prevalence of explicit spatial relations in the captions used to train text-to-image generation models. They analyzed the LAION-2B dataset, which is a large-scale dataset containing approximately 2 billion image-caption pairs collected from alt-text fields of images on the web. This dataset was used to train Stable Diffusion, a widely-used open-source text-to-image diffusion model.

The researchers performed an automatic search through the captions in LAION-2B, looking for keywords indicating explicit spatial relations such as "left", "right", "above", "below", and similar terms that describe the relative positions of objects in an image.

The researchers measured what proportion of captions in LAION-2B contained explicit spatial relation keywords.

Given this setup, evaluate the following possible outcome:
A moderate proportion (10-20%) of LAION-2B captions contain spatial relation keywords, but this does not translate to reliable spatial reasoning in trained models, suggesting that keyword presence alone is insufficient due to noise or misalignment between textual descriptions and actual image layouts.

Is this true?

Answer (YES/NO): NO